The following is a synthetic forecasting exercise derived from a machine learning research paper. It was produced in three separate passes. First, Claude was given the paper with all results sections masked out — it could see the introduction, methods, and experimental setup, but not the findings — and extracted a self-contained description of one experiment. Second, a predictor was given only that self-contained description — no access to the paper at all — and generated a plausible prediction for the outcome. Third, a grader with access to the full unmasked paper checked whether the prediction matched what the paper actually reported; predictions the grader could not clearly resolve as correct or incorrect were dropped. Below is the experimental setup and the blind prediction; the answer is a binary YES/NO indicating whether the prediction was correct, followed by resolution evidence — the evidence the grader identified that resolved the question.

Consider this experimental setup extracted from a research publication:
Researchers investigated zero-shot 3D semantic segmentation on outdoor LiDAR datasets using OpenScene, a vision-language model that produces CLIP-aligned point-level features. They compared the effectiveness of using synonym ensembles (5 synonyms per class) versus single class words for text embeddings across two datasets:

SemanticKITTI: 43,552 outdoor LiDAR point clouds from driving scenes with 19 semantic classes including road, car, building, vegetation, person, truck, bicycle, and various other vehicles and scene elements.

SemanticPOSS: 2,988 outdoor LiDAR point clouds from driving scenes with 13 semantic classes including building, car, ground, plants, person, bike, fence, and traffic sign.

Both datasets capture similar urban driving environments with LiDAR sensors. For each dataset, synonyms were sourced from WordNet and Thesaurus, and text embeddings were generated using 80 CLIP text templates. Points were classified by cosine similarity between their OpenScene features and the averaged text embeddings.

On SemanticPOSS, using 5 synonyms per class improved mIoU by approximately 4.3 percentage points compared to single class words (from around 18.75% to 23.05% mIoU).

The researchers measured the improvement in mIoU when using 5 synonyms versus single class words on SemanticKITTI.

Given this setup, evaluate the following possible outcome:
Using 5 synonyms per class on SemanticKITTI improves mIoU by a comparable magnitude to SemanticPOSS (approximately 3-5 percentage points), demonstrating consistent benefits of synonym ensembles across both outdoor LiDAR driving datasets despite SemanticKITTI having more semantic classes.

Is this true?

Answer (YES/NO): NO